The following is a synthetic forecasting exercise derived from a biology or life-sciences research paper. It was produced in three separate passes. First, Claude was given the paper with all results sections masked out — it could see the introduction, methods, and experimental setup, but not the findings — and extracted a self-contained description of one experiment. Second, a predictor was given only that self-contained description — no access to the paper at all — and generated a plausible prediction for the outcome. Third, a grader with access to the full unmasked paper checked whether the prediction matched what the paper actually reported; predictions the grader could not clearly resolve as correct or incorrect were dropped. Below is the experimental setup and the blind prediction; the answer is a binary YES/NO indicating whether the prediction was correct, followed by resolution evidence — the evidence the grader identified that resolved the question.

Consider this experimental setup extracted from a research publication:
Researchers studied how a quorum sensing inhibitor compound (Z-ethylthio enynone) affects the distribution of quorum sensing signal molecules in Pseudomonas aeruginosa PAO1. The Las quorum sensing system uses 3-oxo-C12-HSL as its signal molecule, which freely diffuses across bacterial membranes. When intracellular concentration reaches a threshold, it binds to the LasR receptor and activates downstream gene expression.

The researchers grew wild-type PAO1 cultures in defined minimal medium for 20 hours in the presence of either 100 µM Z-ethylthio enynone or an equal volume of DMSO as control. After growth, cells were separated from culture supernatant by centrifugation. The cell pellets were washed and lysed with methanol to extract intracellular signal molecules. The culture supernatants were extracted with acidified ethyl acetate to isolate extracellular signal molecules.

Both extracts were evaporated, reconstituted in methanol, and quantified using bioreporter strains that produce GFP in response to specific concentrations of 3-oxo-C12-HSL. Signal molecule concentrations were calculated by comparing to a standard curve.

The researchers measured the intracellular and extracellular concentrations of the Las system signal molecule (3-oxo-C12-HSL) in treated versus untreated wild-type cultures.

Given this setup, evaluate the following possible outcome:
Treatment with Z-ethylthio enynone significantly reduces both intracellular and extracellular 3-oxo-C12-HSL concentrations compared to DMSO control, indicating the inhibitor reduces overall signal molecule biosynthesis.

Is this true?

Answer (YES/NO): NO